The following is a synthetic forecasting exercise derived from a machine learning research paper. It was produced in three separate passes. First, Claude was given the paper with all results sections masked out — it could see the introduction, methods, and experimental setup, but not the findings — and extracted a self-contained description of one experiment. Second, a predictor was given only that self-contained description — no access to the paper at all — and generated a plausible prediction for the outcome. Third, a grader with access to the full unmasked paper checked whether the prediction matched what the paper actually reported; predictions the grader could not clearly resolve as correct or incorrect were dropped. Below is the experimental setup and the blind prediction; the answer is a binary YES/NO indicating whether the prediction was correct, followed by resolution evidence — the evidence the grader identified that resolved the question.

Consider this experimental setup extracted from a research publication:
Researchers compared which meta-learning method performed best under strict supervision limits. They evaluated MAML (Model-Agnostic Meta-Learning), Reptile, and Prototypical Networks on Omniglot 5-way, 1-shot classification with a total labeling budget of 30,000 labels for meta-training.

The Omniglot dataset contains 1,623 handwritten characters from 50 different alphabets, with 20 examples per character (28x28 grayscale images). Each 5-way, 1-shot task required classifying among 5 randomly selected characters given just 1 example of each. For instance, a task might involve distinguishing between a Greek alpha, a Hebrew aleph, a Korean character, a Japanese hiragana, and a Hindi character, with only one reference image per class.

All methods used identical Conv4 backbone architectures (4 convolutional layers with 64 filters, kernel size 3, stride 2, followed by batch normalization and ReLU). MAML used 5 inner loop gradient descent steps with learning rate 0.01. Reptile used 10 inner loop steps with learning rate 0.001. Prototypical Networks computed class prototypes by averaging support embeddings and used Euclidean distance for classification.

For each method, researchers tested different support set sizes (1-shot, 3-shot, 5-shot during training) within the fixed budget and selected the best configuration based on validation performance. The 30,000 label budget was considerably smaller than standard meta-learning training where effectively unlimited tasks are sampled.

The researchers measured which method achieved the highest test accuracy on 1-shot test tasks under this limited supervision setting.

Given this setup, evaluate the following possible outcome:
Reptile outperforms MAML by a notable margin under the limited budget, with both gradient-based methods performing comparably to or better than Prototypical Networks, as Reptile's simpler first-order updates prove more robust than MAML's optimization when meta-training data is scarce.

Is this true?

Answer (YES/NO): NO